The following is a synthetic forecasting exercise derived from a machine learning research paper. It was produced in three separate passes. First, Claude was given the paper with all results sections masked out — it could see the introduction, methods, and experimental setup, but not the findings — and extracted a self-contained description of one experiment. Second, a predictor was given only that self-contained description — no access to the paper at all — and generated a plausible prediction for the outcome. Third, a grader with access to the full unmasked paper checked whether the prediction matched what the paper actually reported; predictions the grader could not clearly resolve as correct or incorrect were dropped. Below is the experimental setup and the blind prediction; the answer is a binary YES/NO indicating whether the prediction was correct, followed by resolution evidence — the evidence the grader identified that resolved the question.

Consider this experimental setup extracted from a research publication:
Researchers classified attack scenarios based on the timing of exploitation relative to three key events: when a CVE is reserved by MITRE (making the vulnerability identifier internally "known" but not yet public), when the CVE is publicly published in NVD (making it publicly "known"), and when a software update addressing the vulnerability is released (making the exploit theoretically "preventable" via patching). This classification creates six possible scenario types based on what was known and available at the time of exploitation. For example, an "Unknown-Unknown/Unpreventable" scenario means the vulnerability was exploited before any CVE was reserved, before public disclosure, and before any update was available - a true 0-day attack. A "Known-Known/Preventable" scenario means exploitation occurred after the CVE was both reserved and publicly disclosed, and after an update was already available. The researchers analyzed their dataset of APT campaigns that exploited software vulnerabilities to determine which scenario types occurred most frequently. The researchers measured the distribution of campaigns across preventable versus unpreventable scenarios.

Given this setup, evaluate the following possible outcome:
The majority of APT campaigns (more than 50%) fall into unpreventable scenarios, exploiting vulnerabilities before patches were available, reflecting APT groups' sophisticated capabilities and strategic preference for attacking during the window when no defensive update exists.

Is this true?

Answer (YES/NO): NO